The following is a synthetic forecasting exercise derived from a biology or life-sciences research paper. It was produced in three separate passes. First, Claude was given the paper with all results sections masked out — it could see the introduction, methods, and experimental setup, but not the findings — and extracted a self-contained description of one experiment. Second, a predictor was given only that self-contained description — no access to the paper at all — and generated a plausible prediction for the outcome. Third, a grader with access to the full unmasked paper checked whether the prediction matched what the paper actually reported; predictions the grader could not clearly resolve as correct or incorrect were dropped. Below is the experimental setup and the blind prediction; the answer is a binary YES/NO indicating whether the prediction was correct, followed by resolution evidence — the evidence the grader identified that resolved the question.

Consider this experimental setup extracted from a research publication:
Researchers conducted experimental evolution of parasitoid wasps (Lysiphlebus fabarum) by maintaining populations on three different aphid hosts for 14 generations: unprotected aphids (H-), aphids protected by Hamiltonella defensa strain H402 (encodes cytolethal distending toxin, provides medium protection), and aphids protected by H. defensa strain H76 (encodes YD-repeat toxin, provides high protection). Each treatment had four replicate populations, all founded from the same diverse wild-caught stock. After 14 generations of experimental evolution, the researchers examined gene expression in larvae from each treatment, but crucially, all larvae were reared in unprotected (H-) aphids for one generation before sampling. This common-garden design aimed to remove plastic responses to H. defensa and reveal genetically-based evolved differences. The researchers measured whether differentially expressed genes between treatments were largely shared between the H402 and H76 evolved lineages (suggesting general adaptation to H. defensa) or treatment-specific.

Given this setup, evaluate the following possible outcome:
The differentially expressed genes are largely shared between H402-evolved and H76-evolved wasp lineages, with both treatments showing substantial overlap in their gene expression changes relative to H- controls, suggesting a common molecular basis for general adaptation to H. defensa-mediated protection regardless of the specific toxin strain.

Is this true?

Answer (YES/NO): NO